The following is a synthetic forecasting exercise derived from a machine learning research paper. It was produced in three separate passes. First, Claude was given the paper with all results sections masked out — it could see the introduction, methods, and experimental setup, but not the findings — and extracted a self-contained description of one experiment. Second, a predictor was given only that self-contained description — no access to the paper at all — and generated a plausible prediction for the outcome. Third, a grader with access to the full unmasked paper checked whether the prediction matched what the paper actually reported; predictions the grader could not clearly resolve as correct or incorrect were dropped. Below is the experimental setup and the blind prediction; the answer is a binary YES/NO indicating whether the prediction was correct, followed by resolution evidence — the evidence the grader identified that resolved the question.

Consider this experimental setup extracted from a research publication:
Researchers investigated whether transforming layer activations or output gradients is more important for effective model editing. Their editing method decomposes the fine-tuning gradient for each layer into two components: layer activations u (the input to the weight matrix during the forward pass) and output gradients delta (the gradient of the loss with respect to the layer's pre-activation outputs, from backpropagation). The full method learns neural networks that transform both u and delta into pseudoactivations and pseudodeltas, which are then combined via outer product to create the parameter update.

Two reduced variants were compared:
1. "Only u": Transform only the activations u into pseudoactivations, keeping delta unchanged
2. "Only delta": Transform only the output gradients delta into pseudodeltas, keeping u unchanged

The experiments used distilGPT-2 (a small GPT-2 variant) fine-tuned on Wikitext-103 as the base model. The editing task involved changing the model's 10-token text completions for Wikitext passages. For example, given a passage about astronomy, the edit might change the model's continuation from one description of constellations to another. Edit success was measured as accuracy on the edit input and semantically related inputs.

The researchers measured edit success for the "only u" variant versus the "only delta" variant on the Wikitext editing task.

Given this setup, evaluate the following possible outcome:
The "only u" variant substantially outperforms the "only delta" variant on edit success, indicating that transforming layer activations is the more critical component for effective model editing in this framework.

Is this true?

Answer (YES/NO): NO